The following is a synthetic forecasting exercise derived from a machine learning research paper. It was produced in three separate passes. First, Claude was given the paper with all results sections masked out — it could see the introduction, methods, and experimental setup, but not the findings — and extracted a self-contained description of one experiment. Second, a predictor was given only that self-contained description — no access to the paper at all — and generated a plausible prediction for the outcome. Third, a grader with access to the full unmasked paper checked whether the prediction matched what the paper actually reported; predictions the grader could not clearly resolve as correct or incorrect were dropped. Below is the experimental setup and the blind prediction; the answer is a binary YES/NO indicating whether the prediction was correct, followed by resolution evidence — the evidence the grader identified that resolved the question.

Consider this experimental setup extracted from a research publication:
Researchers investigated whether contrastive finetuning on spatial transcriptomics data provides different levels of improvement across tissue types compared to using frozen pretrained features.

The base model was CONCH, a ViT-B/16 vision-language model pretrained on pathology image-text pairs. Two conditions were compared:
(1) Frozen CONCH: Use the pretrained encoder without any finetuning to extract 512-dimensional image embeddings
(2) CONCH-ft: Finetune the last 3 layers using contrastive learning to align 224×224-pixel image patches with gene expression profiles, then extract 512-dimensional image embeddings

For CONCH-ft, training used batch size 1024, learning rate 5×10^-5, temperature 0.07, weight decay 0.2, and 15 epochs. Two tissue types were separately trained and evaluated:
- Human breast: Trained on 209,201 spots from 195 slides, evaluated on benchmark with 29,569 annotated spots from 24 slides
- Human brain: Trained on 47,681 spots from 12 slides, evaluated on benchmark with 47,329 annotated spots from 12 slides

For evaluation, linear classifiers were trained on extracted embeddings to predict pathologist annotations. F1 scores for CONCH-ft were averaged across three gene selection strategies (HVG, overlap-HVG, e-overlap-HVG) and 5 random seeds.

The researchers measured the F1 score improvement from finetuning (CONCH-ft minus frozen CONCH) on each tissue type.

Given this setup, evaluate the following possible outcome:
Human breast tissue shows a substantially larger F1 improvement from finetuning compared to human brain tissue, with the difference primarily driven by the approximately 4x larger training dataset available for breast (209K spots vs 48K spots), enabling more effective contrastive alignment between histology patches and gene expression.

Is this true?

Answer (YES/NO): NO